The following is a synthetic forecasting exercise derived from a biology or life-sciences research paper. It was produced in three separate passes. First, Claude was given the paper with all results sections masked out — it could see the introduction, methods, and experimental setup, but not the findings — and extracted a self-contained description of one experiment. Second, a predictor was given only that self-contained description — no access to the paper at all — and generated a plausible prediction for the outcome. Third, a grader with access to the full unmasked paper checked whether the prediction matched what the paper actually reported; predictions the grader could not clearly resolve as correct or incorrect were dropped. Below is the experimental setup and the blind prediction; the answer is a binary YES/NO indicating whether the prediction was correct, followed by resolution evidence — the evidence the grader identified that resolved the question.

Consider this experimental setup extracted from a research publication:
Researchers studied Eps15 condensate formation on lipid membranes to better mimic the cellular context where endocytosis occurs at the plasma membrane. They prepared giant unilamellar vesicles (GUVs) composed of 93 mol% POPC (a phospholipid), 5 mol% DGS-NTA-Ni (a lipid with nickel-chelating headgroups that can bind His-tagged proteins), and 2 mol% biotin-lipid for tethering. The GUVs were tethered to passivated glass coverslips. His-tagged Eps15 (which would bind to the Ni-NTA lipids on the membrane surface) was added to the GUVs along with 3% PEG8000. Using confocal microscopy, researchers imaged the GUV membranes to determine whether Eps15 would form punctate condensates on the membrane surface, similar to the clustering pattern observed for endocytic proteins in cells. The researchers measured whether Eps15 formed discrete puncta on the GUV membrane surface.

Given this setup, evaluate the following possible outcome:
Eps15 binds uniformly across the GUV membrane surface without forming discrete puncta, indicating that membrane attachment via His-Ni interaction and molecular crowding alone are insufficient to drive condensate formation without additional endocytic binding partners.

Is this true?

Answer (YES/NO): YES